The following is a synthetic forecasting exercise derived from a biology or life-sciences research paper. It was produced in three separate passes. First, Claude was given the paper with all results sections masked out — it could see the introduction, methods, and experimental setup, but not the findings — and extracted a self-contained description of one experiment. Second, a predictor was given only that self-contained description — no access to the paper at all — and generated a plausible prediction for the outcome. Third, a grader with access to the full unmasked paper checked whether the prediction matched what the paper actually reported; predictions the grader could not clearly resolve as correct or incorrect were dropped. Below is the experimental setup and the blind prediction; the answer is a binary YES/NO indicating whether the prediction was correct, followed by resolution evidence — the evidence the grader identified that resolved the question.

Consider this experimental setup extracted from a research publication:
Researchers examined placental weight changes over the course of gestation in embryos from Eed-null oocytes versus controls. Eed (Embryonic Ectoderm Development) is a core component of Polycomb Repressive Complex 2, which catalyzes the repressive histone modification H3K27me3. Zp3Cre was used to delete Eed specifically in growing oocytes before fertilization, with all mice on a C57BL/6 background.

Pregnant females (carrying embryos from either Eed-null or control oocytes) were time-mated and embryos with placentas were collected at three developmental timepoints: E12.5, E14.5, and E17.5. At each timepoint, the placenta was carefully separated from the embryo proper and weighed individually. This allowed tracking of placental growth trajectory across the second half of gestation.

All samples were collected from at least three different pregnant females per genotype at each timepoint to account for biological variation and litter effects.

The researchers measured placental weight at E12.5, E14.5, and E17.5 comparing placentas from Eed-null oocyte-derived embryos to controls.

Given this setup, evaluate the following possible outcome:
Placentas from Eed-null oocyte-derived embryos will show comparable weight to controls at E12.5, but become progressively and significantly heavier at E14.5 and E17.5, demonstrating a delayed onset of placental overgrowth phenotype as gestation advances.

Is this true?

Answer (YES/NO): YES